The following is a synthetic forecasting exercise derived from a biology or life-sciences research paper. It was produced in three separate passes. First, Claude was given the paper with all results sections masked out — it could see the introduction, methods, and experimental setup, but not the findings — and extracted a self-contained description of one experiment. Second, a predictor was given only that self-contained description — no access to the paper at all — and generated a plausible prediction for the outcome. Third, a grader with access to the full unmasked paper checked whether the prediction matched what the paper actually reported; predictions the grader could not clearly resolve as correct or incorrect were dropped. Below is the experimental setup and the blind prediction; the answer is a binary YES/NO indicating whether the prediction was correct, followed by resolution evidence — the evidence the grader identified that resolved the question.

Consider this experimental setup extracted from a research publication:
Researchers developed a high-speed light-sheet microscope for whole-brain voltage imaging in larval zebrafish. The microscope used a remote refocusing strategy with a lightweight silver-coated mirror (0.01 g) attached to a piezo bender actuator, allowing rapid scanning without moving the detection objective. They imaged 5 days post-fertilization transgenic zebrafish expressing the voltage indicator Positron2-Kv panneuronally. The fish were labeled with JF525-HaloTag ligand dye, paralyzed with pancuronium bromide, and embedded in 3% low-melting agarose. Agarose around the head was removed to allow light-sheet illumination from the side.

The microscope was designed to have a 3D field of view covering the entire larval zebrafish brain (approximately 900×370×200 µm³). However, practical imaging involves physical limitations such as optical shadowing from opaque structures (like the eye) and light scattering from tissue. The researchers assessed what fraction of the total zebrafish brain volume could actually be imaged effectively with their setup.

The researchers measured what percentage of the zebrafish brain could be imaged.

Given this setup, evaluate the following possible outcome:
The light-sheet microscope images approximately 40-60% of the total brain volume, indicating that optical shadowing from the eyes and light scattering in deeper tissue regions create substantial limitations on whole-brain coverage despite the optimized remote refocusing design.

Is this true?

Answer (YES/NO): NO